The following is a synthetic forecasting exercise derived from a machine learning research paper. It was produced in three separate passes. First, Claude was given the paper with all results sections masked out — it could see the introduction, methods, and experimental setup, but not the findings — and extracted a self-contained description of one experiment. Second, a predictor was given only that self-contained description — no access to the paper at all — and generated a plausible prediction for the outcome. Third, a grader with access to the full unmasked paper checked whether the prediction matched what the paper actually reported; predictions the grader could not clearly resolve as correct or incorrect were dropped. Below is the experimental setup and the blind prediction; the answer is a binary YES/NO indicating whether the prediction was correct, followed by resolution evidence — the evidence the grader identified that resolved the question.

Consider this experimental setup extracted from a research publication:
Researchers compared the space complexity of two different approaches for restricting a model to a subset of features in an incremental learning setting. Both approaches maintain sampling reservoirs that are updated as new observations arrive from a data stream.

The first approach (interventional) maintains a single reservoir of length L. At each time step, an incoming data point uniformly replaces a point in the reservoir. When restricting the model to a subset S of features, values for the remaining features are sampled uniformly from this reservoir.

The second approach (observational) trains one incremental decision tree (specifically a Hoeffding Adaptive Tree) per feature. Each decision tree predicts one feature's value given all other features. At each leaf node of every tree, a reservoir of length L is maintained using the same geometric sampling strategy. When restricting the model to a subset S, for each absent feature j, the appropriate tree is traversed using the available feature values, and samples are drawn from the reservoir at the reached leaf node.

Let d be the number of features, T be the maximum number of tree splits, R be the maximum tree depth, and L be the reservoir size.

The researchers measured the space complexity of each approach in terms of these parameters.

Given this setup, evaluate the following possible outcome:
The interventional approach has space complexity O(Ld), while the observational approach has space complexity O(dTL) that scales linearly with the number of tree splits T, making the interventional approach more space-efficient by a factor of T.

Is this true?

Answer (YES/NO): NO